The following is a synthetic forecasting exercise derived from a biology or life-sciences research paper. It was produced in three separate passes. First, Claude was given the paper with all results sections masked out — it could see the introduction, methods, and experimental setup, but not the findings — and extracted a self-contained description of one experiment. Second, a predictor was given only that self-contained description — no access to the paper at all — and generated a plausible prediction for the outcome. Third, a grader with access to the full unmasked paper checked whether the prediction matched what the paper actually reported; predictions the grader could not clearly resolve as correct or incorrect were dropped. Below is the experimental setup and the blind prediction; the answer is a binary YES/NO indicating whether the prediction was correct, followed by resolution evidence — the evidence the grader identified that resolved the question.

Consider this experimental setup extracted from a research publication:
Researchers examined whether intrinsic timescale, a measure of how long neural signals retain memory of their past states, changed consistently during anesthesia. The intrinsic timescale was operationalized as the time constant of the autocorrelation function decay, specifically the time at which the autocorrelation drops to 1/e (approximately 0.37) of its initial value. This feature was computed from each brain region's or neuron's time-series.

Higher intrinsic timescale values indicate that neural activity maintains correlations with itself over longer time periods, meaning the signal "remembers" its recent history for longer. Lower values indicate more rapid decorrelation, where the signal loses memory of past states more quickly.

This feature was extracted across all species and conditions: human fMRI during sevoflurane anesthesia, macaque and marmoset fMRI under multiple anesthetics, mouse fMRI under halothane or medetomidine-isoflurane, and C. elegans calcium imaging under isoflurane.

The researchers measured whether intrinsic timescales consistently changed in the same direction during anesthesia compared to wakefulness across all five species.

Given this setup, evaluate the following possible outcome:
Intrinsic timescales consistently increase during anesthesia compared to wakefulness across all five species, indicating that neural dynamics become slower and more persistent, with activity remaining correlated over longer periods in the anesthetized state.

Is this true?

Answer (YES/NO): NO